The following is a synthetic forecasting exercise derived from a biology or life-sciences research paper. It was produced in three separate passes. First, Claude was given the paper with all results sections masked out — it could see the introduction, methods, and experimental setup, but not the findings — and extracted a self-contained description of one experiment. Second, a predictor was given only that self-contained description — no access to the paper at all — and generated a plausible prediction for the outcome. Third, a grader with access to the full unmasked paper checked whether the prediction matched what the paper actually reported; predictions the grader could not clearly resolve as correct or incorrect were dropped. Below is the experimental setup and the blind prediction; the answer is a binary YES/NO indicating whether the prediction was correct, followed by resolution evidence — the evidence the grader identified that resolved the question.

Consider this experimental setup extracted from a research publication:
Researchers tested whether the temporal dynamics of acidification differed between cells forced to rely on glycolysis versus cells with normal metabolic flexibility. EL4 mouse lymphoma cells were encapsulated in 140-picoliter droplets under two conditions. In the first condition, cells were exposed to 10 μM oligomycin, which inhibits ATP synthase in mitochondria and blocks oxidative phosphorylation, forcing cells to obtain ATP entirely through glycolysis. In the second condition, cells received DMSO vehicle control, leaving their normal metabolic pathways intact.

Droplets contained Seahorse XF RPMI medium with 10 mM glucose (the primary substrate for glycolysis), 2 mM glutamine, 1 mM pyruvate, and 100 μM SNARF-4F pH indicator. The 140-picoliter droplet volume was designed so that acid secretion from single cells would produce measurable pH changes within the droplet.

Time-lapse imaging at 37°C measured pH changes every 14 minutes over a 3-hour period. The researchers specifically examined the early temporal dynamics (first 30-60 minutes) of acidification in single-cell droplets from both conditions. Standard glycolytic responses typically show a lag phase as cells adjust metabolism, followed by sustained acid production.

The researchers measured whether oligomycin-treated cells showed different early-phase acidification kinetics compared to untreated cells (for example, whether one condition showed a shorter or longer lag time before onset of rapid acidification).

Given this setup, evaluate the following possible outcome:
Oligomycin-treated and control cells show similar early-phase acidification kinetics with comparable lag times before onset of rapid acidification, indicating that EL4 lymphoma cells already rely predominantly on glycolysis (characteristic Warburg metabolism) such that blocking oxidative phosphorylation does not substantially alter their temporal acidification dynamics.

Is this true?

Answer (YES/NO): NO